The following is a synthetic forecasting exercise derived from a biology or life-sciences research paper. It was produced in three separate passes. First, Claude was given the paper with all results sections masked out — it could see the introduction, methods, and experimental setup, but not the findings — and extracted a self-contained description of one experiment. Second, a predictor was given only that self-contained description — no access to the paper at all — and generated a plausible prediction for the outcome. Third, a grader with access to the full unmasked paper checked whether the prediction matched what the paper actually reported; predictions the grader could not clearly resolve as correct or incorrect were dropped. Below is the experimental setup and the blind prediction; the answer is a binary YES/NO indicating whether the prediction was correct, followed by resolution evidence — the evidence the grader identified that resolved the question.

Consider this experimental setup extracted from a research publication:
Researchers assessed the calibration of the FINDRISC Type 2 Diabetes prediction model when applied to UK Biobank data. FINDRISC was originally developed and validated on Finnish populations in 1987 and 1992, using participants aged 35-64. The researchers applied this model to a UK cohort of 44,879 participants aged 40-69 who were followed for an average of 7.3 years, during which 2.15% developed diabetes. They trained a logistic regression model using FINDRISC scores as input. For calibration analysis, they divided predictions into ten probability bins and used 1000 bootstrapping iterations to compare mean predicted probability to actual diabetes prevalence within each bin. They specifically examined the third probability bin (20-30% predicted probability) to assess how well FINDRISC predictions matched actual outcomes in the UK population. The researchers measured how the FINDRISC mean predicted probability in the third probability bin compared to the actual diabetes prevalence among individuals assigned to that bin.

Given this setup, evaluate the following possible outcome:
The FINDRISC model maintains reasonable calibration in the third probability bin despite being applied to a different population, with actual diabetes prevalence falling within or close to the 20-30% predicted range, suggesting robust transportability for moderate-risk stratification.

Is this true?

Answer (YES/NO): NO